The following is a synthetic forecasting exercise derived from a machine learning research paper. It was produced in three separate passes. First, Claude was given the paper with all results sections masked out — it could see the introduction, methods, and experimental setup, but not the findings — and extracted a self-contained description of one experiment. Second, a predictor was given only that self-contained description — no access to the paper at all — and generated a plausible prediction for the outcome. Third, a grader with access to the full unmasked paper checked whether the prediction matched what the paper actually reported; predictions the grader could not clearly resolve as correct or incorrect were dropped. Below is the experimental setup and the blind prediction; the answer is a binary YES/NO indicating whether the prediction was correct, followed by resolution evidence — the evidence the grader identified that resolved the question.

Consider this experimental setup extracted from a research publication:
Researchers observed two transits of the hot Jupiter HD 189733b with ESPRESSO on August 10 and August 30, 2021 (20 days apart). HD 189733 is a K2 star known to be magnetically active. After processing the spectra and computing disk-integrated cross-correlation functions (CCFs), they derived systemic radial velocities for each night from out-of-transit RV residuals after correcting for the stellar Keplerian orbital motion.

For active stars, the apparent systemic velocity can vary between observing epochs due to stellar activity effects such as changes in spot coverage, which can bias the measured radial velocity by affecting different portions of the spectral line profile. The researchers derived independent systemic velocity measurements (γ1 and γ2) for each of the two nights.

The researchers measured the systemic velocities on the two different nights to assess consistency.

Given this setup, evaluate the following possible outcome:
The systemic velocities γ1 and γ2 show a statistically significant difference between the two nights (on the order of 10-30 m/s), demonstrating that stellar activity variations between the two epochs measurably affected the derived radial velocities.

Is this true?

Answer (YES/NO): NO